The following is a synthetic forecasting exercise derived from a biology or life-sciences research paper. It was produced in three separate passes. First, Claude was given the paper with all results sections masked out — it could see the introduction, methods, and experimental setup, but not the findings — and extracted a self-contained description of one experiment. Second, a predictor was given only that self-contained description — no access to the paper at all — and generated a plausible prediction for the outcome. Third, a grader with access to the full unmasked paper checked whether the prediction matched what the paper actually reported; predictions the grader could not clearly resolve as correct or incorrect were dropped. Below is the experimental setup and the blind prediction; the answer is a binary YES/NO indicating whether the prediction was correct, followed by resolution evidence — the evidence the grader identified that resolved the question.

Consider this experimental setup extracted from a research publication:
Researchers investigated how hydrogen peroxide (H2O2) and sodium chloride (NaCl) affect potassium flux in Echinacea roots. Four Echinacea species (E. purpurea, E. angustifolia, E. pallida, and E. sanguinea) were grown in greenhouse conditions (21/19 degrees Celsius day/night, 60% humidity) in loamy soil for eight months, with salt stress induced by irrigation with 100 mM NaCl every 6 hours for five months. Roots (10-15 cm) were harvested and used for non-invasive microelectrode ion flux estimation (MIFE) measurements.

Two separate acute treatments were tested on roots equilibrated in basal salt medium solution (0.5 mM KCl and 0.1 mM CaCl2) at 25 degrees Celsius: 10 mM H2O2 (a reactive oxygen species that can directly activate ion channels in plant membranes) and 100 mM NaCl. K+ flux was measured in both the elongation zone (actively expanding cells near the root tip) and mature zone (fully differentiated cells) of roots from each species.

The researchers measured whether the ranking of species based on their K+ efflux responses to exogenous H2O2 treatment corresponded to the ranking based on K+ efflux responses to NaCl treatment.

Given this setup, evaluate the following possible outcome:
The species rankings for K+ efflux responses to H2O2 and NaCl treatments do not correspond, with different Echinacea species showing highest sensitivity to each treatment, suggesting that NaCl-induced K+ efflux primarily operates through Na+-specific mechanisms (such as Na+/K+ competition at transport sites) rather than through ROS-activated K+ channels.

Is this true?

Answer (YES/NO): NO